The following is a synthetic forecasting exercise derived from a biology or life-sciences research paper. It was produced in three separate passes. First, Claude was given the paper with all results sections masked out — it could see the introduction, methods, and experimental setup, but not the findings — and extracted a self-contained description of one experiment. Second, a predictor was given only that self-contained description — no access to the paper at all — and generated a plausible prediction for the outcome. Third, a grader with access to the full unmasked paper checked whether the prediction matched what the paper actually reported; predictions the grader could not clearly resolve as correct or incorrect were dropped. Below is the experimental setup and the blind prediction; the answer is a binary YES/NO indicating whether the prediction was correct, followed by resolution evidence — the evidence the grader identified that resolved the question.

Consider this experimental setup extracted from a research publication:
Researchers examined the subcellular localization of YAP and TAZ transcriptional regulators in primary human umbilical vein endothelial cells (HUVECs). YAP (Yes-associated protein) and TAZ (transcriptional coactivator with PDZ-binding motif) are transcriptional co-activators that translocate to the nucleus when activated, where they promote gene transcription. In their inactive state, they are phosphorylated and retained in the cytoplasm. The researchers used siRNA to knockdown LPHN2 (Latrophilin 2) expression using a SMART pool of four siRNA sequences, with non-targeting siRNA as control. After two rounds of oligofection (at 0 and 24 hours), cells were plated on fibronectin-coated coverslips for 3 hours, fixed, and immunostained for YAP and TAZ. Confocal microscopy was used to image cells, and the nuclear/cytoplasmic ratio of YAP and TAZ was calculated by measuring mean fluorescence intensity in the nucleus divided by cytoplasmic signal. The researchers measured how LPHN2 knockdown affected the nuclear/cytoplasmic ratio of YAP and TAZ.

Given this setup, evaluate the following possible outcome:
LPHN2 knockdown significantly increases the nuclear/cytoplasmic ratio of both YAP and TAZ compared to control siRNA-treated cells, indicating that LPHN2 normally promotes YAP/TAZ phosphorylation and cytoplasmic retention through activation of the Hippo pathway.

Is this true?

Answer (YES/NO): YES